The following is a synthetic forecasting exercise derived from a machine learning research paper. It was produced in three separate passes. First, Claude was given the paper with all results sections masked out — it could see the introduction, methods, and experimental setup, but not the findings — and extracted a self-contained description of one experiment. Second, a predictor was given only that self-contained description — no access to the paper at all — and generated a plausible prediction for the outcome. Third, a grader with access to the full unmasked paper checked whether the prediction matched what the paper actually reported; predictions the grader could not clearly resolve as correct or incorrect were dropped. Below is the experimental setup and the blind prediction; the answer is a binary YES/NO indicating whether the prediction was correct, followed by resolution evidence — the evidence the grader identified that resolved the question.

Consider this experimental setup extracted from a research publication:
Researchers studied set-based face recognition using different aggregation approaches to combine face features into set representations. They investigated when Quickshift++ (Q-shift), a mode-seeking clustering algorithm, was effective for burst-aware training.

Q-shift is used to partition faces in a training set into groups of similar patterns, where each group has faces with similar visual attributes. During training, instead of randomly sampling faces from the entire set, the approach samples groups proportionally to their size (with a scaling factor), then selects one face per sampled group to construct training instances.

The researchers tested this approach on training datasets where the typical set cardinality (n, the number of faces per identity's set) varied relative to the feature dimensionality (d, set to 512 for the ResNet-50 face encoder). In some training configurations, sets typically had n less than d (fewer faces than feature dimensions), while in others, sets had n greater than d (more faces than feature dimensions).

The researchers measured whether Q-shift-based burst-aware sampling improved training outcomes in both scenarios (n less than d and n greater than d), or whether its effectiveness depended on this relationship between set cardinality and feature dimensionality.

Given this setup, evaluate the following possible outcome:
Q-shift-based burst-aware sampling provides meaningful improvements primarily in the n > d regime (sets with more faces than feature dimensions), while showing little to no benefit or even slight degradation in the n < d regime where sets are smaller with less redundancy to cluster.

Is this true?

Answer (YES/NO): NO